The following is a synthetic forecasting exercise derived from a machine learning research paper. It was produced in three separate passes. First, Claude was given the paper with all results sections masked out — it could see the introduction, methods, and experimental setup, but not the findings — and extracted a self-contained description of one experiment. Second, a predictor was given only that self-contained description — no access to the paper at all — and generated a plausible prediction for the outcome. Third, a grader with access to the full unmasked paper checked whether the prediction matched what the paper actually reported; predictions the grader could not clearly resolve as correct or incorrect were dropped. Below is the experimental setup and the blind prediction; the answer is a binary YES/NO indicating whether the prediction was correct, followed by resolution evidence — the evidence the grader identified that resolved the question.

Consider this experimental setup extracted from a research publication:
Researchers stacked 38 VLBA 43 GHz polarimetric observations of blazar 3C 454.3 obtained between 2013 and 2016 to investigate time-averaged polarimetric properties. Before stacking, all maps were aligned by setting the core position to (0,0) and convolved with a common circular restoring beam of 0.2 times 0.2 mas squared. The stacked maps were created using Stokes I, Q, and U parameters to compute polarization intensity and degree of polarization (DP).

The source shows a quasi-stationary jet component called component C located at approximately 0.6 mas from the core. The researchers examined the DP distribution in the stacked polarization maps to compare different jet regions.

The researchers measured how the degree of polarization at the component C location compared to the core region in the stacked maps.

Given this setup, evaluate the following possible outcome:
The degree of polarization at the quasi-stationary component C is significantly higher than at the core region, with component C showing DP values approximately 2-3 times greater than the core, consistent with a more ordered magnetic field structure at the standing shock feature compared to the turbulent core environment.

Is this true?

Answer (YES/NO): NO